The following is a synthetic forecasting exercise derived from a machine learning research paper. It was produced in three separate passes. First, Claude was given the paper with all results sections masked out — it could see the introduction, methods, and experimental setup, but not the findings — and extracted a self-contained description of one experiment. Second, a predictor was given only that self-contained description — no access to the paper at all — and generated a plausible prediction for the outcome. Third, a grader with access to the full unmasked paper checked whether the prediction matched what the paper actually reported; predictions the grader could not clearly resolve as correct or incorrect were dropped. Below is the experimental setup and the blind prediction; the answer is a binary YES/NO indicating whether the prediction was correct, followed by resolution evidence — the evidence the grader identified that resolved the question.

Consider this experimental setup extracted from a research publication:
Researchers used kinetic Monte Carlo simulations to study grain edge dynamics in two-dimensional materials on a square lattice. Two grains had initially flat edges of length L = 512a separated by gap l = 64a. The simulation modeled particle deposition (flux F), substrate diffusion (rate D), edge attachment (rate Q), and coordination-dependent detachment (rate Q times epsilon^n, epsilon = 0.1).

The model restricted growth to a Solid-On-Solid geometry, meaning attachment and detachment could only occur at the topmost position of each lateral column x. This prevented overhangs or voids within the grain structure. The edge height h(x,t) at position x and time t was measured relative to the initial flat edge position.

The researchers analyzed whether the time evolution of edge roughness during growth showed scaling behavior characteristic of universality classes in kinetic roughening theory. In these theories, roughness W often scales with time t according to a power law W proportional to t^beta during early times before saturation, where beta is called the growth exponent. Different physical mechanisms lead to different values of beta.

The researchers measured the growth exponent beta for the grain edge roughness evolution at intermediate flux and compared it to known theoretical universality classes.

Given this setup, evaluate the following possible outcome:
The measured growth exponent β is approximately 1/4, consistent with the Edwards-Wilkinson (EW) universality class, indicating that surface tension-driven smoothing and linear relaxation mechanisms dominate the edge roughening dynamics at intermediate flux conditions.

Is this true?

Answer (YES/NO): NO